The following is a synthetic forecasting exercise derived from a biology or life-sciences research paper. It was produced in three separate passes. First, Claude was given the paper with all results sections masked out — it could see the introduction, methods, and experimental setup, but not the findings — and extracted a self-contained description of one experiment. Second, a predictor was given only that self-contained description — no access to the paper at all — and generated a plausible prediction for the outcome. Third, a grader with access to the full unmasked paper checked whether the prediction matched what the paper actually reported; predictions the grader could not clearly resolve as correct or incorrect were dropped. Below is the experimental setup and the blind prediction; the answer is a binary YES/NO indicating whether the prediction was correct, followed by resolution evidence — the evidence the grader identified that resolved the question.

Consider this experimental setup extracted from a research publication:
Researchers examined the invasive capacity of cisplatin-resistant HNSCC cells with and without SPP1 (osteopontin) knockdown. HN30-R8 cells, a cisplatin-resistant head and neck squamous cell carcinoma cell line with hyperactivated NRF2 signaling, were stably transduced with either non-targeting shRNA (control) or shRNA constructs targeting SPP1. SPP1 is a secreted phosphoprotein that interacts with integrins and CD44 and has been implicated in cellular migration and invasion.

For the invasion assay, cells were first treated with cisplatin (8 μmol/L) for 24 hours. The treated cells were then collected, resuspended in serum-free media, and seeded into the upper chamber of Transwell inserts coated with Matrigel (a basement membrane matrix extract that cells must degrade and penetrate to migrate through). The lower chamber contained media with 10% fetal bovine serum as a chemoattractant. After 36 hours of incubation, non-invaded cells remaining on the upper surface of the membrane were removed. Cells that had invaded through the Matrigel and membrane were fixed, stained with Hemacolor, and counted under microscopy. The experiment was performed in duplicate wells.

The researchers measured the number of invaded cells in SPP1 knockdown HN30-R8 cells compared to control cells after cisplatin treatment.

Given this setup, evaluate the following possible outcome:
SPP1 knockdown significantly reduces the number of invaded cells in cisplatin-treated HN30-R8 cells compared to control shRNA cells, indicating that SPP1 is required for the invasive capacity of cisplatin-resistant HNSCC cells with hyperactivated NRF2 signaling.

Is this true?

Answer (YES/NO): YES